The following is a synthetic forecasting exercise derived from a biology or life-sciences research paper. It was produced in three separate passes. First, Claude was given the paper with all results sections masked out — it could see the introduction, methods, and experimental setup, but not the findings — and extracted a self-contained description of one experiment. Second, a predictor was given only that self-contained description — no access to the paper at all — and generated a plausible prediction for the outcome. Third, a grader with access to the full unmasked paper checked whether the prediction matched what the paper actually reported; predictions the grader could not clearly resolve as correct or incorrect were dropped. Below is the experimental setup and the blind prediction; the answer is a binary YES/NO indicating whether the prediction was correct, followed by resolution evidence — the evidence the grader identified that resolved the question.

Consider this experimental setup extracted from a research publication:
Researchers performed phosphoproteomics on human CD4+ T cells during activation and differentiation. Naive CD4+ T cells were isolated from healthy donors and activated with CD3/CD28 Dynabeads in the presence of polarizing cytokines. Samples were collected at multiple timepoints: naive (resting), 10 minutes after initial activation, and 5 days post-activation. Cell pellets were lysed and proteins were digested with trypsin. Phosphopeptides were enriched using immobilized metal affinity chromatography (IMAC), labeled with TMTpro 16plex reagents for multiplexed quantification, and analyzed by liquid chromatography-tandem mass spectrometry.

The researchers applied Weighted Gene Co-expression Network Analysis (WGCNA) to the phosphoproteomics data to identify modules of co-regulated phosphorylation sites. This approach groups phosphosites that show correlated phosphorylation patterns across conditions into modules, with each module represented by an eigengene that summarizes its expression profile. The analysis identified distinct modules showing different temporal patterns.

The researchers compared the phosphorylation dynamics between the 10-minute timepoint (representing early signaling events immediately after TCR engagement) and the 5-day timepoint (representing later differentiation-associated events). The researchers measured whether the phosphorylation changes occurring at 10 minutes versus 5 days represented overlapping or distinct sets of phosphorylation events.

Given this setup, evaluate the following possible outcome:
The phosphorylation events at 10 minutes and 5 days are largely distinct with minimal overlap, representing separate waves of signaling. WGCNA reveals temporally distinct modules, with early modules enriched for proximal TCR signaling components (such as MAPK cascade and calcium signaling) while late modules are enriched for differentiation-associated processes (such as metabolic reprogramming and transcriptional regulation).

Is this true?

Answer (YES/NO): NO